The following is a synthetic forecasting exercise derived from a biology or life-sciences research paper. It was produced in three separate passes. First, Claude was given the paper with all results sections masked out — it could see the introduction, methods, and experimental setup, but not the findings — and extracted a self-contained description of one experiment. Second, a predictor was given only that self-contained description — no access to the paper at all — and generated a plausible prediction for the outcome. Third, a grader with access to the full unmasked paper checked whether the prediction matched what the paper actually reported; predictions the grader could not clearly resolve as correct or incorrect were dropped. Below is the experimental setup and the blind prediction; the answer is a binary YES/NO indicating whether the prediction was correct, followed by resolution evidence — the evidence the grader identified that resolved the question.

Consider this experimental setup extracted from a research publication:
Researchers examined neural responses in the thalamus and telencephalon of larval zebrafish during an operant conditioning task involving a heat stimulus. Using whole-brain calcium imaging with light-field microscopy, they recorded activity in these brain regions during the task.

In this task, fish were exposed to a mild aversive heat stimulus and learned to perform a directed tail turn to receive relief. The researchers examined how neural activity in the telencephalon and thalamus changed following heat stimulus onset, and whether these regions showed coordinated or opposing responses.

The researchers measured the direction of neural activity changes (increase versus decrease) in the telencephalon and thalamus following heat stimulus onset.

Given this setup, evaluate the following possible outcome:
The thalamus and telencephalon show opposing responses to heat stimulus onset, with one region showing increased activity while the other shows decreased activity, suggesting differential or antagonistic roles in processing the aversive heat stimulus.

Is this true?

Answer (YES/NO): YES